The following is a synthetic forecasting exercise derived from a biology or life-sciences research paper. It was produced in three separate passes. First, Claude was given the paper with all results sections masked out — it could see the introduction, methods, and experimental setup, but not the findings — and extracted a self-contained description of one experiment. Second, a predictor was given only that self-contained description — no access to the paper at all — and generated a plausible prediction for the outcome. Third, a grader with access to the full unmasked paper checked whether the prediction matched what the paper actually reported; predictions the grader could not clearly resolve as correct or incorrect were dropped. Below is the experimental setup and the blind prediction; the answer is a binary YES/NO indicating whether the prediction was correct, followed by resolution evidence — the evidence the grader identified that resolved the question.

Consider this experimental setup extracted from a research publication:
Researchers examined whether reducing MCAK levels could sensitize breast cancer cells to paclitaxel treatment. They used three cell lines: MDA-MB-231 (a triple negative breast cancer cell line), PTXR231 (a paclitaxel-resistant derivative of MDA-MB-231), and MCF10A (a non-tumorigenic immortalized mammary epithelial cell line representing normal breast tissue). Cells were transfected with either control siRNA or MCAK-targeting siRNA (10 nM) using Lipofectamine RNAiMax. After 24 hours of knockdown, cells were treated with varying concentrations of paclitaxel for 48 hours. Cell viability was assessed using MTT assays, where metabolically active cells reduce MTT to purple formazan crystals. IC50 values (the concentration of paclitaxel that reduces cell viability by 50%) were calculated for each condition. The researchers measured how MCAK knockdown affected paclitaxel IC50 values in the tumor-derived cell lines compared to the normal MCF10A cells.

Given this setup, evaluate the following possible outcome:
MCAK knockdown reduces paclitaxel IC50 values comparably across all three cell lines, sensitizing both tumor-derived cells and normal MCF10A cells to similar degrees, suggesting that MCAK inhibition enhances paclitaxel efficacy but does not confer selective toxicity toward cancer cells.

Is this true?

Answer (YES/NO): NO